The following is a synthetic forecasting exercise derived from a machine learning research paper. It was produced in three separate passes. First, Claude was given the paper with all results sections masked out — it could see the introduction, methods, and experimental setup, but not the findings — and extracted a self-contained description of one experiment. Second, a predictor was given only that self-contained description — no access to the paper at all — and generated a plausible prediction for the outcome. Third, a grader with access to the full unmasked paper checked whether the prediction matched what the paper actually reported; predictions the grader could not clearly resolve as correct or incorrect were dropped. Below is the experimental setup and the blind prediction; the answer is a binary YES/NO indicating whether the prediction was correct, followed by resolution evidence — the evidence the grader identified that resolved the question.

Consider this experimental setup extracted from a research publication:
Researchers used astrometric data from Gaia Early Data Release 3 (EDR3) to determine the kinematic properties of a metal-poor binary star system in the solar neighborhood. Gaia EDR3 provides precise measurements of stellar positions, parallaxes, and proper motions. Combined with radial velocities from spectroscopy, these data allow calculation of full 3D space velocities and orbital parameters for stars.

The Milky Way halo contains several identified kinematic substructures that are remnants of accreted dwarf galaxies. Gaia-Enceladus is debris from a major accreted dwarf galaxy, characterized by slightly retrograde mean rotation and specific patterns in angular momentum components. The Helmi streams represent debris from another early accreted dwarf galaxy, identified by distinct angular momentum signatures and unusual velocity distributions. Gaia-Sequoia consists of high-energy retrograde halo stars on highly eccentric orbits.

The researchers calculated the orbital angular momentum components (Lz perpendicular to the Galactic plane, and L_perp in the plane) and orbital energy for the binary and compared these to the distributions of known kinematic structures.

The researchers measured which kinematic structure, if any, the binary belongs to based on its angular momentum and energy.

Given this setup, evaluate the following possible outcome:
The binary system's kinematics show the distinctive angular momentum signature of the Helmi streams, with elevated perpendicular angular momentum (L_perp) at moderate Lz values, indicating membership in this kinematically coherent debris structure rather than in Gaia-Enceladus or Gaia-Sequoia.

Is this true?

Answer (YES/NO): YES